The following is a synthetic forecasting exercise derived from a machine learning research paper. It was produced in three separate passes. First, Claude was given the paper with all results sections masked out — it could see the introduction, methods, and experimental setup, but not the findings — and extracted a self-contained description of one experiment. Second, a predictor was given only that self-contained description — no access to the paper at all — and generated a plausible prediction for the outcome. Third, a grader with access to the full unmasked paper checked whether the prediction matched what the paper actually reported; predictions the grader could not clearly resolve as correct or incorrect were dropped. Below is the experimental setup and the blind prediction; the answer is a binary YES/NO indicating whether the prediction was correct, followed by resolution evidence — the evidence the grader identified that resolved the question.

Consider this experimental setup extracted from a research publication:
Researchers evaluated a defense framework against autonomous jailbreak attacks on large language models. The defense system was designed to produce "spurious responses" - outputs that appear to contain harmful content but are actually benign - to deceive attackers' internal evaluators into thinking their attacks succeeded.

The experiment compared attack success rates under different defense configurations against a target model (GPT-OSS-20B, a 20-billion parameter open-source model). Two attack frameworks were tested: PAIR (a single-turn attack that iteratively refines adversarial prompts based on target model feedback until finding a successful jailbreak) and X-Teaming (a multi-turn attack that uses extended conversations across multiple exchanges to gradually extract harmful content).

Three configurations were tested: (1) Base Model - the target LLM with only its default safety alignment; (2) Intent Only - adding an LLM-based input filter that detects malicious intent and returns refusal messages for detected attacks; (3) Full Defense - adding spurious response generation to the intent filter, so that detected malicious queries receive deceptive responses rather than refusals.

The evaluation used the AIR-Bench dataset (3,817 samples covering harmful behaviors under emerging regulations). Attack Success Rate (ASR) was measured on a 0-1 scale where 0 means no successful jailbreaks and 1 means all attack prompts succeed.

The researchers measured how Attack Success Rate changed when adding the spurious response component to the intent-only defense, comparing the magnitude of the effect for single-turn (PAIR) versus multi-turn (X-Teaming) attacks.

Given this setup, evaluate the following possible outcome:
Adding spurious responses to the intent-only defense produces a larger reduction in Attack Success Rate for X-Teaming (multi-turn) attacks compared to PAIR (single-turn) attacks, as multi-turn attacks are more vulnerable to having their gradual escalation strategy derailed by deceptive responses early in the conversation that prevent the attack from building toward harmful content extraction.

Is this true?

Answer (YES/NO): YES